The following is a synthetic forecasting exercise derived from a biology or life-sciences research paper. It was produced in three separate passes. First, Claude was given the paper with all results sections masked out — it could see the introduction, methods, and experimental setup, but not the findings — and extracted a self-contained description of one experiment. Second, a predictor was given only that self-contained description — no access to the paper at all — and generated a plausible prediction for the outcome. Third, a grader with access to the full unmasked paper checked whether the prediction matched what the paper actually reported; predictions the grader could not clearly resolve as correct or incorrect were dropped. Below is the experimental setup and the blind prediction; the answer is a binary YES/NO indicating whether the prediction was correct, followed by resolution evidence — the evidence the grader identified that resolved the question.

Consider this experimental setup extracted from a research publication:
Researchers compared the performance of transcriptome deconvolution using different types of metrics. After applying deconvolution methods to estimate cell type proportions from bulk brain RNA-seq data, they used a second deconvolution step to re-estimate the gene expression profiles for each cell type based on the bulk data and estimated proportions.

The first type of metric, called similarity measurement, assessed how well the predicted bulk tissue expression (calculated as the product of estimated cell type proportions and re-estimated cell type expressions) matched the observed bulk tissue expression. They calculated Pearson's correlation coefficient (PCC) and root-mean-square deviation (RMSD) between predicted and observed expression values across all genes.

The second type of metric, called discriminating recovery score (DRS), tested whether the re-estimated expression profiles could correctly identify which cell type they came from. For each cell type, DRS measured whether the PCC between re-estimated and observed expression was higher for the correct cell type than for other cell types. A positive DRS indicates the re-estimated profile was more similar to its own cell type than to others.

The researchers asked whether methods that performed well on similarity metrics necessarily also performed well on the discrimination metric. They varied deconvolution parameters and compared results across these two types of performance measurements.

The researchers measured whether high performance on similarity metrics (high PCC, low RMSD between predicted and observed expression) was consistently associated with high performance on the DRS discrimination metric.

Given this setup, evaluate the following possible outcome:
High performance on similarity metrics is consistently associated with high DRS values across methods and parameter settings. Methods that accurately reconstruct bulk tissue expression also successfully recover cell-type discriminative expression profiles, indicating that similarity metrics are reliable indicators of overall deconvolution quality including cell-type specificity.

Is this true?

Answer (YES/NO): NO